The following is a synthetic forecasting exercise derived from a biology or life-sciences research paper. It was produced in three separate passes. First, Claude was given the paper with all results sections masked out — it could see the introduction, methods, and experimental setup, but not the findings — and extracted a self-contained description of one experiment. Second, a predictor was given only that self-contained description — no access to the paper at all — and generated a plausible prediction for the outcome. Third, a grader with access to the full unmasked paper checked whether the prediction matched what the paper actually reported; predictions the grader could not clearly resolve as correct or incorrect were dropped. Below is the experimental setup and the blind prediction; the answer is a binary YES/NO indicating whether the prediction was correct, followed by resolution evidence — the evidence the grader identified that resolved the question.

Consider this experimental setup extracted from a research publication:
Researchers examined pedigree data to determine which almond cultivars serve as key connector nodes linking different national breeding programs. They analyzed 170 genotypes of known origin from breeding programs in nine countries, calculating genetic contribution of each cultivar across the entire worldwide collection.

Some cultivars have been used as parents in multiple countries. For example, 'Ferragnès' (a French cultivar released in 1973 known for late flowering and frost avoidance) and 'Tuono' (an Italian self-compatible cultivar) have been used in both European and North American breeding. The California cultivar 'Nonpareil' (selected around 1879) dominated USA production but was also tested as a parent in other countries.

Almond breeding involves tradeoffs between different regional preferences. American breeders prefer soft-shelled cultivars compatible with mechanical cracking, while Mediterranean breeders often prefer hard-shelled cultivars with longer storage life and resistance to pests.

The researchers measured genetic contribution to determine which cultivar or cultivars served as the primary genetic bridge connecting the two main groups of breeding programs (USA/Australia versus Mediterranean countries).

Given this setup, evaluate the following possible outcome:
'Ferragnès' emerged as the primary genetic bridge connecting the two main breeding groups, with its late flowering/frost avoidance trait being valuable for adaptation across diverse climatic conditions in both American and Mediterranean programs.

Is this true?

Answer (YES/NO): NO